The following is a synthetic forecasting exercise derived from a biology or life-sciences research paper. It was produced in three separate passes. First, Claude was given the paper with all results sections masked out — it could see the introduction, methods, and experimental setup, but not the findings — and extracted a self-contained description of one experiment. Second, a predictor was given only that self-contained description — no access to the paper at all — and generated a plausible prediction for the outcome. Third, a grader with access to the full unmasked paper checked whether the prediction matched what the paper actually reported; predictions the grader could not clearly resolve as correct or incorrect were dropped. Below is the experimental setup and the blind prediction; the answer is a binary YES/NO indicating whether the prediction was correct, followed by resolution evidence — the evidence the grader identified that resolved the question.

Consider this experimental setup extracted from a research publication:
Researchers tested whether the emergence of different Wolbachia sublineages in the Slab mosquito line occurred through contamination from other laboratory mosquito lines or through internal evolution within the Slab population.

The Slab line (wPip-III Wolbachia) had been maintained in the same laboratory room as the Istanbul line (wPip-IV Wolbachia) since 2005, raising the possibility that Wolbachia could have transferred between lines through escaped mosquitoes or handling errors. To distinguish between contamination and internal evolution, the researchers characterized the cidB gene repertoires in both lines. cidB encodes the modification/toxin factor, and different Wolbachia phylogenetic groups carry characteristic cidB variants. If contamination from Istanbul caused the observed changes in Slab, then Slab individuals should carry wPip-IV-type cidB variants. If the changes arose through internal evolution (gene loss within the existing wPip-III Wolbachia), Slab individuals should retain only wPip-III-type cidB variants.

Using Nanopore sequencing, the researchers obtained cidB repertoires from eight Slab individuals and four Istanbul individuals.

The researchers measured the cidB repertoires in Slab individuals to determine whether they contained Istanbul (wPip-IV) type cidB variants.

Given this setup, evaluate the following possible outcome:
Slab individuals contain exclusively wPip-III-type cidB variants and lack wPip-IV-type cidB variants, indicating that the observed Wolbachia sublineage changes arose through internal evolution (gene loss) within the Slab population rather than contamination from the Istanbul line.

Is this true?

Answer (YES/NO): YES